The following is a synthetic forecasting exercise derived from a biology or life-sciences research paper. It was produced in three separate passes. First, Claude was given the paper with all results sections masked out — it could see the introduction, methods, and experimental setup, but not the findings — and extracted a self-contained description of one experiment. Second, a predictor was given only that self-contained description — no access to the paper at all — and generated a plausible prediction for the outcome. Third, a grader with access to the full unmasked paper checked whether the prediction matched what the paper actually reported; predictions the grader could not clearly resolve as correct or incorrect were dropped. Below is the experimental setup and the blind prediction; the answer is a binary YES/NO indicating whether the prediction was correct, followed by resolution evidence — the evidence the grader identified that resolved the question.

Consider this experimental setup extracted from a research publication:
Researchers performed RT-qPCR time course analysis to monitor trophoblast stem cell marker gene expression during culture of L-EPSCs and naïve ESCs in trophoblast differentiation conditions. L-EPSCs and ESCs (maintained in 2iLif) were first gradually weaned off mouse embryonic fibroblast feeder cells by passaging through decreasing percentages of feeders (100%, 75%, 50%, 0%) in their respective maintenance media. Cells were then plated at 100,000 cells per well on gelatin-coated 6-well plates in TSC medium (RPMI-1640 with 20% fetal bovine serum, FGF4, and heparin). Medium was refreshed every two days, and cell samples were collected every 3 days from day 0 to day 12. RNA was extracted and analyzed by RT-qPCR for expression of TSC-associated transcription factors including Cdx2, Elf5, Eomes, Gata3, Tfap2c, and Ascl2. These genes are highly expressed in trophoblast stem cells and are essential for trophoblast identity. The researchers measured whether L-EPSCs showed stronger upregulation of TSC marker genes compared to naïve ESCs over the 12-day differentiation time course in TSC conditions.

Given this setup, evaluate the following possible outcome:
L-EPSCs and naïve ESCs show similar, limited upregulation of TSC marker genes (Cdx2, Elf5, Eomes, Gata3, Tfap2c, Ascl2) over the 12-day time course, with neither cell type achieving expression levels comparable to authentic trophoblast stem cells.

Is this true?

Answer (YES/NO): YES